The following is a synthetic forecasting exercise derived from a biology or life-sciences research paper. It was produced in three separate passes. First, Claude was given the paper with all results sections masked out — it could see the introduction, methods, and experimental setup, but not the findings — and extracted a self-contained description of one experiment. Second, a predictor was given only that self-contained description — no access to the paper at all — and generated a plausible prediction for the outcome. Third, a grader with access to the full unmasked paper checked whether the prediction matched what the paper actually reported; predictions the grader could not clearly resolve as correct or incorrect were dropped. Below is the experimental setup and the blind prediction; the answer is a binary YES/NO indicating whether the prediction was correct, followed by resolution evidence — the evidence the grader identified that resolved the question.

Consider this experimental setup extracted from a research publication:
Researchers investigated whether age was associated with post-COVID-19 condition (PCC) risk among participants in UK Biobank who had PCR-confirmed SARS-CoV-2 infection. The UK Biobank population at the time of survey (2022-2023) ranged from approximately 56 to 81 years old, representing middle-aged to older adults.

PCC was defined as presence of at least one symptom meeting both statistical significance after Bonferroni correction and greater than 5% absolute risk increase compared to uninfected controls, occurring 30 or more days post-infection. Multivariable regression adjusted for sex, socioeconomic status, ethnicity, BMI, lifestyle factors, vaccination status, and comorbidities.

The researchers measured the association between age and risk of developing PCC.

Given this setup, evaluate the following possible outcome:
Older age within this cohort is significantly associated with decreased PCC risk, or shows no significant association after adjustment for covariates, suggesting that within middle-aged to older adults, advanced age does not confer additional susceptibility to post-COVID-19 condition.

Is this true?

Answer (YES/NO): NO